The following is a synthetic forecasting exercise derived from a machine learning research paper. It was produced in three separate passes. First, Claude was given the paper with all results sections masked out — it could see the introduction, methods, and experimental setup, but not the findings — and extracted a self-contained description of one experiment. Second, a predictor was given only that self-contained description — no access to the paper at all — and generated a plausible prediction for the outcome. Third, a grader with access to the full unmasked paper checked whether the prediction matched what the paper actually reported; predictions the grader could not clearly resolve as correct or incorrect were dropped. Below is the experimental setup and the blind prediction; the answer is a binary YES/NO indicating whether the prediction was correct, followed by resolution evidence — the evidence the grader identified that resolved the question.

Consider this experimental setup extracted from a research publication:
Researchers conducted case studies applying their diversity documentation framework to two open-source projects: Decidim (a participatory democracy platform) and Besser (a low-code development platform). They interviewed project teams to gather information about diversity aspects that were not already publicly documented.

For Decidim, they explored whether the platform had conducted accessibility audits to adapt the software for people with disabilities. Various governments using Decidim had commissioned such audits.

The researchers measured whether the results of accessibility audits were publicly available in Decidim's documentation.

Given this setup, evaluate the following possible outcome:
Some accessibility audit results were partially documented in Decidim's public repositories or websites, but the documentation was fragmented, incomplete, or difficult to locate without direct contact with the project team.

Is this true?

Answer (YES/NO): NO